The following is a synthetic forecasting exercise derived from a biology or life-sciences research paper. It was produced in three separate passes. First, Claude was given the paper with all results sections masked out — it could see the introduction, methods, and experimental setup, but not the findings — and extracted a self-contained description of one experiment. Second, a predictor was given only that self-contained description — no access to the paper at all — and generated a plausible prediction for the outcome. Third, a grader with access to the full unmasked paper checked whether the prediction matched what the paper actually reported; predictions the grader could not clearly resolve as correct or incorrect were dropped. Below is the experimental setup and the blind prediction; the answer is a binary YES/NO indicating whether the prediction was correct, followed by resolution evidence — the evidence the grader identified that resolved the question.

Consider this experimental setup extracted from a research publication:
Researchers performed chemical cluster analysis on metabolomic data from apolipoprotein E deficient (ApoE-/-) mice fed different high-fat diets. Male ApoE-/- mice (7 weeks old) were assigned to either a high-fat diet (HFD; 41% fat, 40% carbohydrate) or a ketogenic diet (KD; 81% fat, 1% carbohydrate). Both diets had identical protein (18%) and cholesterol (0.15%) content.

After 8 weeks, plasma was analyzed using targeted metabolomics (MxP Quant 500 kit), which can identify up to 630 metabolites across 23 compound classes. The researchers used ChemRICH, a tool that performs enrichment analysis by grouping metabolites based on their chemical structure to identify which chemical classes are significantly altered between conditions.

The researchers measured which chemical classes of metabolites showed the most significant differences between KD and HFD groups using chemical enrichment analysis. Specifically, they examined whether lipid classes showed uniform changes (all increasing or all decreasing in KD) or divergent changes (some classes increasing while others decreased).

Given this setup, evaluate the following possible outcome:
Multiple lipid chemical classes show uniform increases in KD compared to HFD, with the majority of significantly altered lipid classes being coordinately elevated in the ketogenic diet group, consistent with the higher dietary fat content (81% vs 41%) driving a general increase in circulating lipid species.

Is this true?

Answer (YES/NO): NO